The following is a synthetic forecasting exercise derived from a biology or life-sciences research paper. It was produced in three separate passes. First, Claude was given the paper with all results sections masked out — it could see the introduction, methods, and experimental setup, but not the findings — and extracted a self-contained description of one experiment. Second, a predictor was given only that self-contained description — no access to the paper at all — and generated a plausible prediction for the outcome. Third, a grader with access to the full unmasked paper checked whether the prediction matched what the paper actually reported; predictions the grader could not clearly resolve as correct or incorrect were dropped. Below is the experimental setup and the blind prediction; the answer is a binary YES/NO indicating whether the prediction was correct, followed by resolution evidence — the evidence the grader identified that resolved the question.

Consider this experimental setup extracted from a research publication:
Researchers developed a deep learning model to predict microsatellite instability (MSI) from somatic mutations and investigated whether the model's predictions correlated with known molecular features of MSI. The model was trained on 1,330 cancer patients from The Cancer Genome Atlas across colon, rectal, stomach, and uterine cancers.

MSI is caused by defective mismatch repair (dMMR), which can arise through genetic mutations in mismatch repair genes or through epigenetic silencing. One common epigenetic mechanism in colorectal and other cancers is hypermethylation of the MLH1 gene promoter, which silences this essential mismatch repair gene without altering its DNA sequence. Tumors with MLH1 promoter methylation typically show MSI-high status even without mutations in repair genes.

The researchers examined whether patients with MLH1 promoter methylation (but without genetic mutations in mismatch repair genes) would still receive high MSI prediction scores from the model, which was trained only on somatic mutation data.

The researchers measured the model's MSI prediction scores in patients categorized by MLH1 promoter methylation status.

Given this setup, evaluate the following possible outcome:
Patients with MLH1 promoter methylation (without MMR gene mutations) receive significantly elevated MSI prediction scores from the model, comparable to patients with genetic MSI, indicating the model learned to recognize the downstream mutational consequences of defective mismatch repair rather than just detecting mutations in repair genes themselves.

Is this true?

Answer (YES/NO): YES